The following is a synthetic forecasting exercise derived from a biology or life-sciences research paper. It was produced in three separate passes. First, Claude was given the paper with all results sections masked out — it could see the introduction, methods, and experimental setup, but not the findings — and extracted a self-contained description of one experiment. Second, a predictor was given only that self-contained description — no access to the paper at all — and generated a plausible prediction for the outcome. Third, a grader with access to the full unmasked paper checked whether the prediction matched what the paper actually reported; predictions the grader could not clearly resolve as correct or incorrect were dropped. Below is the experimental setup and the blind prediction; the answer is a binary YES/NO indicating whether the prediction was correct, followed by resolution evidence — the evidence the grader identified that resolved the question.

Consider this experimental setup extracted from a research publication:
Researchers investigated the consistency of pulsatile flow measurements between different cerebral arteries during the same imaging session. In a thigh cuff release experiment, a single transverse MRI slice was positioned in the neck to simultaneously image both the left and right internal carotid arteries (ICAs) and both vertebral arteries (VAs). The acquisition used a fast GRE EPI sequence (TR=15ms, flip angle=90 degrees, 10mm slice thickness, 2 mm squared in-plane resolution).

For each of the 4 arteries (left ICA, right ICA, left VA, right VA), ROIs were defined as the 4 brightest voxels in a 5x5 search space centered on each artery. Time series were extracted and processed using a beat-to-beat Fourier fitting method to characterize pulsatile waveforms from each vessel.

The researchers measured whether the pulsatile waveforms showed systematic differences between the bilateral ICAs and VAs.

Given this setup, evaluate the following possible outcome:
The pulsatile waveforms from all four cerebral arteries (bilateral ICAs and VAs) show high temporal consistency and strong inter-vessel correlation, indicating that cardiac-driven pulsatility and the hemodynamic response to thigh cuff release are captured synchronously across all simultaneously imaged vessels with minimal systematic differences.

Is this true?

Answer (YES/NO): NO